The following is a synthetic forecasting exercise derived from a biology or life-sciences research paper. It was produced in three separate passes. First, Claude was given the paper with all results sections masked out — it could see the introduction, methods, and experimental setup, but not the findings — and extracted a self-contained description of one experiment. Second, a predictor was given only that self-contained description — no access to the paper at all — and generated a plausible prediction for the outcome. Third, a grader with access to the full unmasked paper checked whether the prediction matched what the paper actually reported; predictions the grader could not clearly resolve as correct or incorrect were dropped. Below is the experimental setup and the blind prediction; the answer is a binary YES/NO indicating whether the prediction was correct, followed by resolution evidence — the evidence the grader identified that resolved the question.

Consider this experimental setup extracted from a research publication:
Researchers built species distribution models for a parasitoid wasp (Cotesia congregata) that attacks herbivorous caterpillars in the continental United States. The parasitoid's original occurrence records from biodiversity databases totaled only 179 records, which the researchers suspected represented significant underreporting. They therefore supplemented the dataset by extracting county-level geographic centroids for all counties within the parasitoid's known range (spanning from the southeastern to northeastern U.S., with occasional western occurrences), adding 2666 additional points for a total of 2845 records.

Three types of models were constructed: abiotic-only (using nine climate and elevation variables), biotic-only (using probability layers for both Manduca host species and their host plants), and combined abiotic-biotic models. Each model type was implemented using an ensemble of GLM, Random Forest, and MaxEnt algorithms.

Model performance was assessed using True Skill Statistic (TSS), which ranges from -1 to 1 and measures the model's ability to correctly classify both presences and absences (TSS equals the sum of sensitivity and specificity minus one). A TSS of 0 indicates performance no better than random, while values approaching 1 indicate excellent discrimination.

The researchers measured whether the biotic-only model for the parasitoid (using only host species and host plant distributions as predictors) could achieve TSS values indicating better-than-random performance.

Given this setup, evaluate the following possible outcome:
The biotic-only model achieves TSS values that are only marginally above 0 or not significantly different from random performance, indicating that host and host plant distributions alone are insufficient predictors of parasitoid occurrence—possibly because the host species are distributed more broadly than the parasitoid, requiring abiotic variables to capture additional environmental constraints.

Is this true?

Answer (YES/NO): NO